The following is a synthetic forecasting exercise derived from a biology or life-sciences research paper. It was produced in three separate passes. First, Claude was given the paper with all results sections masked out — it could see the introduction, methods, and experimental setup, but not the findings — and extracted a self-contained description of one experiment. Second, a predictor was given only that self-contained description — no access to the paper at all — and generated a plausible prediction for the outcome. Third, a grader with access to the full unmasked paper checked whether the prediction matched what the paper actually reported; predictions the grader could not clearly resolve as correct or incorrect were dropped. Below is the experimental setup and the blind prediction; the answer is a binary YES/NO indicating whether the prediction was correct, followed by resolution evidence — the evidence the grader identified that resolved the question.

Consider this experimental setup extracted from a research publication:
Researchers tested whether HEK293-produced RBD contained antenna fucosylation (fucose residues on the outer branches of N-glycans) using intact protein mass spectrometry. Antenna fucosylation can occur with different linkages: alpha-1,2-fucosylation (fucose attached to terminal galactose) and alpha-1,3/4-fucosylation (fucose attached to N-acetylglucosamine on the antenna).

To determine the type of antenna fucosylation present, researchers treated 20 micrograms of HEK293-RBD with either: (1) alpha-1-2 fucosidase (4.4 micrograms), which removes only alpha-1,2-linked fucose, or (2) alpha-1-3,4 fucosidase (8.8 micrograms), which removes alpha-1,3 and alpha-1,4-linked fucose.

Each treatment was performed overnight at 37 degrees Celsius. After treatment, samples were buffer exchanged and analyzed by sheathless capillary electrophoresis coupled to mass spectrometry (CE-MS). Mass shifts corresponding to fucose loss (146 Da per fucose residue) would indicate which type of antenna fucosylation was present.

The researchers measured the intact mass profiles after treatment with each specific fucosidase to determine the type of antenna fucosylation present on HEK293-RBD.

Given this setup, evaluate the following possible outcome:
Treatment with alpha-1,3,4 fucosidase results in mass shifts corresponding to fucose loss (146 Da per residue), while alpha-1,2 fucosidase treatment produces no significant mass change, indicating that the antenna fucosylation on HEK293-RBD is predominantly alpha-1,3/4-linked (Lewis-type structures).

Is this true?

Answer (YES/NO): YES